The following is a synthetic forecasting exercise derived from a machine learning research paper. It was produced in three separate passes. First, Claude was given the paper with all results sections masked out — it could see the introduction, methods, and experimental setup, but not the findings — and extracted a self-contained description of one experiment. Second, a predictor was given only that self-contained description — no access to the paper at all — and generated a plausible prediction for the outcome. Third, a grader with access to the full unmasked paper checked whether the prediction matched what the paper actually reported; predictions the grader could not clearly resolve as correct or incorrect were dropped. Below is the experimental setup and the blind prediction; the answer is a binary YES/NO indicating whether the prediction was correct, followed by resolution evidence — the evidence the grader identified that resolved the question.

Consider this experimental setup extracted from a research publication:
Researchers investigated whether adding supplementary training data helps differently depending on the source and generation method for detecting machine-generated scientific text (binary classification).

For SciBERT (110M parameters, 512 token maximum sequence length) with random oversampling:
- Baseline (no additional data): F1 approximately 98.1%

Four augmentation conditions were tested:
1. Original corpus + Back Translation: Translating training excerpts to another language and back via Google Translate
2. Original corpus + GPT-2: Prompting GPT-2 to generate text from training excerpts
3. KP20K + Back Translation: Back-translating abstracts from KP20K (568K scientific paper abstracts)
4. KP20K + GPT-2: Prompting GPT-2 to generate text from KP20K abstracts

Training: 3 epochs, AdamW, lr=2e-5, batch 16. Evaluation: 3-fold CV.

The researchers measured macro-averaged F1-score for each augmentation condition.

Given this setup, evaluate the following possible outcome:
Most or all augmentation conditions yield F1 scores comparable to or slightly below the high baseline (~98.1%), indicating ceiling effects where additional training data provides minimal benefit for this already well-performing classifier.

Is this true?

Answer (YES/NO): YES